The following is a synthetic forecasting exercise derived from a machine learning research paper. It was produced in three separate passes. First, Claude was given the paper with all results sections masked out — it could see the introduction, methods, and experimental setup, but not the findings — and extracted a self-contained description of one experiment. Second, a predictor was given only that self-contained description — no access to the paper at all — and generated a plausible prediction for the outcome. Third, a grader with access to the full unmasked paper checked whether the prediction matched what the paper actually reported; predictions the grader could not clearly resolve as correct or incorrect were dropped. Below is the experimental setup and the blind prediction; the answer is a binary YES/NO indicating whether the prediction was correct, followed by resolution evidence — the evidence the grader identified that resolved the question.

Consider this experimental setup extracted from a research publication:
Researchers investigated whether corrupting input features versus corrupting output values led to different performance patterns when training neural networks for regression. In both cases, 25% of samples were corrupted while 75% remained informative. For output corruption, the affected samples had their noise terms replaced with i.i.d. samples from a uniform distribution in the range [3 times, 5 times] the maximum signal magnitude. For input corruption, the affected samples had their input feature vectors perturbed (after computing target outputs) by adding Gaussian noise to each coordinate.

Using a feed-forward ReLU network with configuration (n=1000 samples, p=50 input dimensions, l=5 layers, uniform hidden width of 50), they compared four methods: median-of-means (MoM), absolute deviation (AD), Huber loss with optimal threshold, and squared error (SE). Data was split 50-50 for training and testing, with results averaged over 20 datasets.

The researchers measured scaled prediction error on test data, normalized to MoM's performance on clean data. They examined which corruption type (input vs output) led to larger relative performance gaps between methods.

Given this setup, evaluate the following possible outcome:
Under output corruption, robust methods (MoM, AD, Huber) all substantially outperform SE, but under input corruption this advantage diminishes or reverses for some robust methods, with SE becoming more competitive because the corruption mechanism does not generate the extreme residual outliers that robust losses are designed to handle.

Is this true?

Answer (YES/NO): NO